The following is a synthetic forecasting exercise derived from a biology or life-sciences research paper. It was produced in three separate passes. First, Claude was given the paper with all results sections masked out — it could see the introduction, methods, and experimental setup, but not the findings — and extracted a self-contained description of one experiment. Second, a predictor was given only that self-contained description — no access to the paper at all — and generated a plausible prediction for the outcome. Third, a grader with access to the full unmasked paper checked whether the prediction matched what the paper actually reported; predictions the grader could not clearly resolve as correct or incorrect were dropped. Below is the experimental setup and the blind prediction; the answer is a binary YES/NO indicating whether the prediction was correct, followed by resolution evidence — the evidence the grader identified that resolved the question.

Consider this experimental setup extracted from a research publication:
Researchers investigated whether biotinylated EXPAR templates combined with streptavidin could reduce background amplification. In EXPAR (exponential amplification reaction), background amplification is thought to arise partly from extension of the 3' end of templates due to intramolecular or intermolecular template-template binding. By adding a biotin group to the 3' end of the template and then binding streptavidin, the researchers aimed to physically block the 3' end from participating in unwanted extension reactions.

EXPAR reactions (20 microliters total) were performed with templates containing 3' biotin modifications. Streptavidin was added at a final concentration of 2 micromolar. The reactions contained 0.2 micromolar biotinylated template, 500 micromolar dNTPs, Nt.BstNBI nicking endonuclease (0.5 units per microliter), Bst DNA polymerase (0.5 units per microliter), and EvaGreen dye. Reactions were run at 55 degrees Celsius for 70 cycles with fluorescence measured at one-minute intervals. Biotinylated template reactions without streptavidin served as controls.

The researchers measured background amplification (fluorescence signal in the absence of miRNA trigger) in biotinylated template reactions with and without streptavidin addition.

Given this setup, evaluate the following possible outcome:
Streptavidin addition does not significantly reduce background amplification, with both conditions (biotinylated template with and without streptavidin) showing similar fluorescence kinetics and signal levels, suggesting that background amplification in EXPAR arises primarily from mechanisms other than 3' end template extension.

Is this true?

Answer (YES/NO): YES